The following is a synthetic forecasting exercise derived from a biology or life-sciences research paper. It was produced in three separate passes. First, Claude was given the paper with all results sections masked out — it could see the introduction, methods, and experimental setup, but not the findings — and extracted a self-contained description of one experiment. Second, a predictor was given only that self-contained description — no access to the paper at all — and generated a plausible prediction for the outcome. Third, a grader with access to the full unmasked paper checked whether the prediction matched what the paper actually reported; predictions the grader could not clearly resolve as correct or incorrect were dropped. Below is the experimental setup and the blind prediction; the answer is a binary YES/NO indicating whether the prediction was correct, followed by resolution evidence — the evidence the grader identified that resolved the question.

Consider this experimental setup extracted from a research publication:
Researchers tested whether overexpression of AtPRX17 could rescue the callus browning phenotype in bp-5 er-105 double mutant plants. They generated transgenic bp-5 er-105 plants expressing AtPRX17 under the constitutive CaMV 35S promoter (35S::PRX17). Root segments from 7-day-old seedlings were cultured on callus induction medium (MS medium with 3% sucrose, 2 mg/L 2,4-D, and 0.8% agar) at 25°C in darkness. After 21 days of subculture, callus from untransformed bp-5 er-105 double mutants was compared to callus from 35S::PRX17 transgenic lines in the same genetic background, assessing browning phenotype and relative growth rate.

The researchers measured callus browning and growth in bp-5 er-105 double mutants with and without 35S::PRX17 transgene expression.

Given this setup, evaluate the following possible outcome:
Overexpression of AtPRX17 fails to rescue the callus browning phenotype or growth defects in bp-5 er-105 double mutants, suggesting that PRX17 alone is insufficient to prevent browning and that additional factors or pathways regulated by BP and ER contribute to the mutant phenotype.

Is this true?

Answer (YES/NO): NO